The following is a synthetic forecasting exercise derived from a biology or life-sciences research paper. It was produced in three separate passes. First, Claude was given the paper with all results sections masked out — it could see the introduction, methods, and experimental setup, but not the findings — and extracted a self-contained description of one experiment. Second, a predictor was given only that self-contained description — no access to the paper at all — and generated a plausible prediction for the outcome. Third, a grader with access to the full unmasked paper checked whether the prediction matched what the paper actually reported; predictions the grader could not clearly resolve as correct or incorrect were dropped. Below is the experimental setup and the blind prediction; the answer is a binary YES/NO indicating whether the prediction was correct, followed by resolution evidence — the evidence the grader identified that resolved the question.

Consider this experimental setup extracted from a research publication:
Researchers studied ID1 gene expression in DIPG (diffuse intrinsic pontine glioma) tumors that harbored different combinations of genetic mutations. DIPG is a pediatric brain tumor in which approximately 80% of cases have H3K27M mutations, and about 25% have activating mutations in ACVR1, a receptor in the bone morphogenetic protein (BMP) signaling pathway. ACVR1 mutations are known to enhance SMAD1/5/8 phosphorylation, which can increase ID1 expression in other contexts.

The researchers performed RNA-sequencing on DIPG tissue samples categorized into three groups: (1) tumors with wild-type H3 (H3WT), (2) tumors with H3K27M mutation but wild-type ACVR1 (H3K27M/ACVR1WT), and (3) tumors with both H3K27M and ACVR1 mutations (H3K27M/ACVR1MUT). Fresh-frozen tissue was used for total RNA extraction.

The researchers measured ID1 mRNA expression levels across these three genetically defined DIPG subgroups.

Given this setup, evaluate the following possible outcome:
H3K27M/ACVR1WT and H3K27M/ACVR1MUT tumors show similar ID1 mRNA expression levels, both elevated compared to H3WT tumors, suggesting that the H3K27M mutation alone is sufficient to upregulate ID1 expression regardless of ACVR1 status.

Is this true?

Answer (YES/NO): NO